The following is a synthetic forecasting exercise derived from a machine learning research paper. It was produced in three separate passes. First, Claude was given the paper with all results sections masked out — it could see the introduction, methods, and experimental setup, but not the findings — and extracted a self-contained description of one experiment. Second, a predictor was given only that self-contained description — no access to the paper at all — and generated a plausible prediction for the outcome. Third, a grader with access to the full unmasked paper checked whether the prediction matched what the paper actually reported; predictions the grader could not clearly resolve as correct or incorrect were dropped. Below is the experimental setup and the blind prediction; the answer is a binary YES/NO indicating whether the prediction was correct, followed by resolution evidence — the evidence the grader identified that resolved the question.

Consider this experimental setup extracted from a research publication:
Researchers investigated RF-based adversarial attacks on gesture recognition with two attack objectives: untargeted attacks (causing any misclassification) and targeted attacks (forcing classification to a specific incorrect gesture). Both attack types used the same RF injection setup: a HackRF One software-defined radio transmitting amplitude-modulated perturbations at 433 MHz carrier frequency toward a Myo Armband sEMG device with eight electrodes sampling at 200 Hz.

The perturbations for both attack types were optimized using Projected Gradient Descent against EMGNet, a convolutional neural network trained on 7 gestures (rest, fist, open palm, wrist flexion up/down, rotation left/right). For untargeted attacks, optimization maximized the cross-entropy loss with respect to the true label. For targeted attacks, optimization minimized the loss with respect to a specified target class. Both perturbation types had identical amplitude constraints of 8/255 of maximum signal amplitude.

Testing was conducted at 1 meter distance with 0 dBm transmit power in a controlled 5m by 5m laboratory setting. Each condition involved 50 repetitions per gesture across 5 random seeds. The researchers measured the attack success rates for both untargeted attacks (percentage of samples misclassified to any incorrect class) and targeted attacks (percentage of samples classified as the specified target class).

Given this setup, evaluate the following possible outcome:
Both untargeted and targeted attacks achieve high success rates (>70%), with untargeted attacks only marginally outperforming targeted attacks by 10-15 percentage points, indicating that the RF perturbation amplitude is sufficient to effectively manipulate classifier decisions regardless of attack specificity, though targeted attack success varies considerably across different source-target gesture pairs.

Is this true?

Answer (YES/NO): NO